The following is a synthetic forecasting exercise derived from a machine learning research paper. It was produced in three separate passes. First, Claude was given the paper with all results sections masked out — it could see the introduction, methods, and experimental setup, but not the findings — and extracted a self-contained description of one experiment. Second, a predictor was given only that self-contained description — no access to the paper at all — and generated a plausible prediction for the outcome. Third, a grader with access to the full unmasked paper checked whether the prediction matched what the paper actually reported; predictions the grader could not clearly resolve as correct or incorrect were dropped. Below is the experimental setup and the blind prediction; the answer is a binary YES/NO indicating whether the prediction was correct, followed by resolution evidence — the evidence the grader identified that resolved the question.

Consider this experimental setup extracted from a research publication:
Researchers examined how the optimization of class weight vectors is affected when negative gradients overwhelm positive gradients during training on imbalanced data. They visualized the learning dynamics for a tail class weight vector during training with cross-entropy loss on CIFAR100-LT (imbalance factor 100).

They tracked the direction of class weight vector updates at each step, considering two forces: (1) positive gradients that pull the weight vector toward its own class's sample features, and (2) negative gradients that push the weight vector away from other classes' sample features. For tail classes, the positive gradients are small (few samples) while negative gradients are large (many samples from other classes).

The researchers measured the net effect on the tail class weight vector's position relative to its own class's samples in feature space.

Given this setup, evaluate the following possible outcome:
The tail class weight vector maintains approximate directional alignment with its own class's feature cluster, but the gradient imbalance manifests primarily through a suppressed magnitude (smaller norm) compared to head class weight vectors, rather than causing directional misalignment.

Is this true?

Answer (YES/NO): NO